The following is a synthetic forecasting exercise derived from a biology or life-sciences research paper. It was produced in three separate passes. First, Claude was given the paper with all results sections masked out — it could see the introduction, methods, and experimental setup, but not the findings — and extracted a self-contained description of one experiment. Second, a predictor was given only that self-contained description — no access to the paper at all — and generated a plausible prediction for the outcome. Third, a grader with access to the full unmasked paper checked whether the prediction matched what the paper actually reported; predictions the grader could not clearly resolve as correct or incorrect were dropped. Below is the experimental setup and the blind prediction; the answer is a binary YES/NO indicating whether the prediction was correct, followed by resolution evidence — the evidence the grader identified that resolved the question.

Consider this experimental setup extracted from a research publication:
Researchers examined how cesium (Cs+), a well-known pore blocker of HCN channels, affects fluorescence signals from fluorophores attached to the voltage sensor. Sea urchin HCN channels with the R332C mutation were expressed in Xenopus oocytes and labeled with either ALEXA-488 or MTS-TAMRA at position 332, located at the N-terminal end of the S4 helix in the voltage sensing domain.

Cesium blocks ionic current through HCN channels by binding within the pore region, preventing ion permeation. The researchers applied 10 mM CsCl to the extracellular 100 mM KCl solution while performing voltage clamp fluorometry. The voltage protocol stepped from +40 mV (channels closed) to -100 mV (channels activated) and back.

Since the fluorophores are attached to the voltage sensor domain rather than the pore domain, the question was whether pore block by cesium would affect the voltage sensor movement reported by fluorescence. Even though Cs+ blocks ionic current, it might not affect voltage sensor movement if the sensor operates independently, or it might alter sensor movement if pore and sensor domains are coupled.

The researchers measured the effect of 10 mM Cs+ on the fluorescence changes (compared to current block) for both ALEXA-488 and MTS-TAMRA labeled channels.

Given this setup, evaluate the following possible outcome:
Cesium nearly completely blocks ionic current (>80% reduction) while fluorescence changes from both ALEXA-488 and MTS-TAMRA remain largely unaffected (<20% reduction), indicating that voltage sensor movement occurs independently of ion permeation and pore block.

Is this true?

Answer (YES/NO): NO